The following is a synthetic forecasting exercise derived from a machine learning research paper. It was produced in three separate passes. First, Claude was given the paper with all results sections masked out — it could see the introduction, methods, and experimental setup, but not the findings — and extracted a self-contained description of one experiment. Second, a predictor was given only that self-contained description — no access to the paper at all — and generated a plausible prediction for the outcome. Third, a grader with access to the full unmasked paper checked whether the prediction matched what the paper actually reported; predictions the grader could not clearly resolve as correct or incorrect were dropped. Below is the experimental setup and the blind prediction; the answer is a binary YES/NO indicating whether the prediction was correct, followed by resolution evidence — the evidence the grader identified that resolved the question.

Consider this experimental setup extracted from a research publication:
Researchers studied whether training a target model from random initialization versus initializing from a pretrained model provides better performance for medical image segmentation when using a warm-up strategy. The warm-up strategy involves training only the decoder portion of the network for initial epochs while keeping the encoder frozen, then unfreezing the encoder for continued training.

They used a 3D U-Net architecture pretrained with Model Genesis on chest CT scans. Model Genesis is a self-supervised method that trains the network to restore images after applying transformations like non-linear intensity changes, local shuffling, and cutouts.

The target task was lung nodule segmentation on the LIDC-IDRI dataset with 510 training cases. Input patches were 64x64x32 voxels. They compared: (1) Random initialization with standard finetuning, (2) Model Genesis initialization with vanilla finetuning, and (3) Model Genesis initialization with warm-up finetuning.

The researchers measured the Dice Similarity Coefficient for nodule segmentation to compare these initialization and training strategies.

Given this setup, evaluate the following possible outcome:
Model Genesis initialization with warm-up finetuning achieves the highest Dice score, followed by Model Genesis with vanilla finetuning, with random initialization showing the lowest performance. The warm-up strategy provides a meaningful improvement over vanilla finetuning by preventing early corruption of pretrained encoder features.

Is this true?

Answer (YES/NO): NO